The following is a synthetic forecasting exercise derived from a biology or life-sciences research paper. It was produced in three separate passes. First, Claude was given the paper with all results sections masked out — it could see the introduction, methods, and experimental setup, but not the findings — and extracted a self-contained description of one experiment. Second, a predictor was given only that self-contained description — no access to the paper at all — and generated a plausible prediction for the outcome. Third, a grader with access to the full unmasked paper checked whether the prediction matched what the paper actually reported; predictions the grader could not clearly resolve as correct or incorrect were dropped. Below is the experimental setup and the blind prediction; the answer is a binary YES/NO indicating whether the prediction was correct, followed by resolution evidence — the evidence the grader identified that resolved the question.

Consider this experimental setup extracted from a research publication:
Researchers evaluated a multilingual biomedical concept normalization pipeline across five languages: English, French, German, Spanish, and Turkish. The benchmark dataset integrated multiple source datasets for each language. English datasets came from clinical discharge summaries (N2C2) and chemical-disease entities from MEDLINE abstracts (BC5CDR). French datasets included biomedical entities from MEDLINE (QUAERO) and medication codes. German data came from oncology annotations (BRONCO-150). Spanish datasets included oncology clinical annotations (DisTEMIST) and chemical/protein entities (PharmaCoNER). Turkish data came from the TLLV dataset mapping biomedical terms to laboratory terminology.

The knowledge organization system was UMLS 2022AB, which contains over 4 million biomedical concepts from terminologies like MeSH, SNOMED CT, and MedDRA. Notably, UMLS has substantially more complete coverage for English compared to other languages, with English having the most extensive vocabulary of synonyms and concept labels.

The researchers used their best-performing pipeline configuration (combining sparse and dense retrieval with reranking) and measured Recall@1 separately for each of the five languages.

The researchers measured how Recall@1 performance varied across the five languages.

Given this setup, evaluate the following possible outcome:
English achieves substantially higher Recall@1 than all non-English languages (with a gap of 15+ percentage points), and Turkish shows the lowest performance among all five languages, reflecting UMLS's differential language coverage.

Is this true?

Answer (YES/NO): NO